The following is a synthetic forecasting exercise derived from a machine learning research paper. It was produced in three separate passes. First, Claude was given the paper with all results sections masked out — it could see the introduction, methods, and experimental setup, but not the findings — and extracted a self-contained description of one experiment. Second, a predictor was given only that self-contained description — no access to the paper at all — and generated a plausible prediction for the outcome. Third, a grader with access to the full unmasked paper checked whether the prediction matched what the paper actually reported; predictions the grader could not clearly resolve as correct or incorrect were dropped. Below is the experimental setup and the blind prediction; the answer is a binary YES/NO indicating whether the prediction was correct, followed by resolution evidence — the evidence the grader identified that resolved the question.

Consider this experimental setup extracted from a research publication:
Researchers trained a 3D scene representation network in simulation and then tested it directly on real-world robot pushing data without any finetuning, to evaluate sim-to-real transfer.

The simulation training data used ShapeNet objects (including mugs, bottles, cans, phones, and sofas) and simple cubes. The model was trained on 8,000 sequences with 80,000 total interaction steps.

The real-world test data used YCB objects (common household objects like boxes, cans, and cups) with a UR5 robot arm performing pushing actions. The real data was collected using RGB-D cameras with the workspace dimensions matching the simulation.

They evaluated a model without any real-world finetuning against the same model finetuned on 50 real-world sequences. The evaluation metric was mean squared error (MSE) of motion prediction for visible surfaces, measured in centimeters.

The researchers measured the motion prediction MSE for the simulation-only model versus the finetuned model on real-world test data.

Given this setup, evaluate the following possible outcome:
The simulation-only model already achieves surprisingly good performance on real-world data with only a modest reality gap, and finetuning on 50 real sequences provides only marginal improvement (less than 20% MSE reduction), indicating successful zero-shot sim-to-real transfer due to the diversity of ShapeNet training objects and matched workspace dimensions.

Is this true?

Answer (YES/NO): NO